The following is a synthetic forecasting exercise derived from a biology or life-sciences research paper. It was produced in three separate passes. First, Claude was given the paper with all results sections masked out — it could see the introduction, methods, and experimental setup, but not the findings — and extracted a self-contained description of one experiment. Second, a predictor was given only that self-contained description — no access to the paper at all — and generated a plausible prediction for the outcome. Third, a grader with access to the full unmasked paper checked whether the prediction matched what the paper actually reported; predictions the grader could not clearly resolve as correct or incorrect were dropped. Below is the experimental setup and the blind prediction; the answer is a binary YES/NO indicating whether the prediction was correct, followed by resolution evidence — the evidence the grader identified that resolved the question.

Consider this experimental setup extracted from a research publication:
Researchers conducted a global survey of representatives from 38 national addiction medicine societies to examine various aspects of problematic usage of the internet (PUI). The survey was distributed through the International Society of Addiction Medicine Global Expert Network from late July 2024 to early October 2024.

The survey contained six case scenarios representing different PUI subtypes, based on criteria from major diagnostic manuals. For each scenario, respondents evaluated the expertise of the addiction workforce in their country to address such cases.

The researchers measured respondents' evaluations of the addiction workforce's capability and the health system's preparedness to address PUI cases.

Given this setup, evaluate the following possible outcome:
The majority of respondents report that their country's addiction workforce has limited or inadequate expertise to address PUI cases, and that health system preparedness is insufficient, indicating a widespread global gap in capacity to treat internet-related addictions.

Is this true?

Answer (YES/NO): NO